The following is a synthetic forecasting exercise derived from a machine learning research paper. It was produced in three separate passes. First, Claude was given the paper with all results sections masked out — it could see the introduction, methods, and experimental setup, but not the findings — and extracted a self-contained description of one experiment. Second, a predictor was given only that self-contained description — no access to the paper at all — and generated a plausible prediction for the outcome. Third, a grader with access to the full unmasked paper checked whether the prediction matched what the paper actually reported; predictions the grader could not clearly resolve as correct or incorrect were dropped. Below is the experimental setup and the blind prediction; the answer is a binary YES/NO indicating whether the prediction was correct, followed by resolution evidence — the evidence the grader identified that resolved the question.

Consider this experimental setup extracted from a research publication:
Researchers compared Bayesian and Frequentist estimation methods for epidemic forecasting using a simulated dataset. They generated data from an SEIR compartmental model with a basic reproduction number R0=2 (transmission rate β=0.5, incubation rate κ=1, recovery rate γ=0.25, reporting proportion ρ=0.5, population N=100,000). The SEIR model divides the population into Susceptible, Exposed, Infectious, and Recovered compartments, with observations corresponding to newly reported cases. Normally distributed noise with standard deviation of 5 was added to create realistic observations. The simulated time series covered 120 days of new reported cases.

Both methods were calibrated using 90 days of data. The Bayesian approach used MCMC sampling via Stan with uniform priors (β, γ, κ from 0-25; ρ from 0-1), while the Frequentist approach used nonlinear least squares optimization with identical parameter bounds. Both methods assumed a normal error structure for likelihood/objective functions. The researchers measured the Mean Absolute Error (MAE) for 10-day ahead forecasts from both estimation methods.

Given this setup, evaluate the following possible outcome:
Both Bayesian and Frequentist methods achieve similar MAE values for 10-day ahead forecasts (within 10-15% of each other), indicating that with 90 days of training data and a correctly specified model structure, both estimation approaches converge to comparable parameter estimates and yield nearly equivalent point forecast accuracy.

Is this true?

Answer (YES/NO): NO